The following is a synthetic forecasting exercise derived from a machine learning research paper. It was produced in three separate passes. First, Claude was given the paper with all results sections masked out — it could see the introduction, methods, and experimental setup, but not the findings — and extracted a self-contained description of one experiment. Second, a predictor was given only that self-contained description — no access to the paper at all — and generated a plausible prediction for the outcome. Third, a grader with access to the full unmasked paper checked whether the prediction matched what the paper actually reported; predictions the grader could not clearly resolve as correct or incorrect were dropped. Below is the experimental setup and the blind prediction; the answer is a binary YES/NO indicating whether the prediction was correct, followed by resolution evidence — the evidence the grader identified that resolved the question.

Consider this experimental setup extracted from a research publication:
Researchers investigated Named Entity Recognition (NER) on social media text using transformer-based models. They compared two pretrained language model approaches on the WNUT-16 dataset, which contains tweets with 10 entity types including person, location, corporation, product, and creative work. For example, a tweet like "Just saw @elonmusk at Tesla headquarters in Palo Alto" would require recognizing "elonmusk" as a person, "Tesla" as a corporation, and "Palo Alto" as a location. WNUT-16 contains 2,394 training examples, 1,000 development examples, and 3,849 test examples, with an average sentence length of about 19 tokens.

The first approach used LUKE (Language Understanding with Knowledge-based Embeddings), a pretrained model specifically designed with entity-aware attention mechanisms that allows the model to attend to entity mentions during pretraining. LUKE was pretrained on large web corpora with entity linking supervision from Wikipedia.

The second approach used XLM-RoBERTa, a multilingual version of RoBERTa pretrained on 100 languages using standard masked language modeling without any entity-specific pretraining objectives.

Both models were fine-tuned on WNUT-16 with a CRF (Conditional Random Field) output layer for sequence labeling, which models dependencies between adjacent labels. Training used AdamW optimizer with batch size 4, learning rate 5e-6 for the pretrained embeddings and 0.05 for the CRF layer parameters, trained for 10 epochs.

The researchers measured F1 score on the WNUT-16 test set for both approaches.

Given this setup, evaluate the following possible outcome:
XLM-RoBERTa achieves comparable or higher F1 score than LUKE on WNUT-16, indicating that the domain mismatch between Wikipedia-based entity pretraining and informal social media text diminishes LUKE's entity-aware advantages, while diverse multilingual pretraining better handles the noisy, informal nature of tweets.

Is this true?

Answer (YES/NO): YES